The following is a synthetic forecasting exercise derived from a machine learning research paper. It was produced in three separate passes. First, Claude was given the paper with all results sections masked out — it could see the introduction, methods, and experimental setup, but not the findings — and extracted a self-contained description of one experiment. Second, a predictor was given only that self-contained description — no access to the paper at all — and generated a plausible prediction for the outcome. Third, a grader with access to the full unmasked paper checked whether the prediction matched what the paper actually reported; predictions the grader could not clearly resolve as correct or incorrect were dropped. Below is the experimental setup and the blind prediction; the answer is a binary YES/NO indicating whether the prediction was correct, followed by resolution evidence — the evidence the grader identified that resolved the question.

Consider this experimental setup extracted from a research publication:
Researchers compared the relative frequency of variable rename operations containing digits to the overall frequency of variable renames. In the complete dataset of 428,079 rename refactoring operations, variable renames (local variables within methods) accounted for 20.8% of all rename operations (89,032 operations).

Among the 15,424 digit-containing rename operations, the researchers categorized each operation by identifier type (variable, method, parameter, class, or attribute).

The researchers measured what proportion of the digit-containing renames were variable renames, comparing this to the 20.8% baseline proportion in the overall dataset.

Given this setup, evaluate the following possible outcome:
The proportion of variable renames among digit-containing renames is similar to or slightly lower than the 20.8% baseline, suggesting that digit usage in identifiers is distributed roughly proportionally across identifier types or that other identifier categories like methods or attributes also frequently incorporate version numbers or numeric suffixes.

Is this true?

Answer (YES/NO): NO